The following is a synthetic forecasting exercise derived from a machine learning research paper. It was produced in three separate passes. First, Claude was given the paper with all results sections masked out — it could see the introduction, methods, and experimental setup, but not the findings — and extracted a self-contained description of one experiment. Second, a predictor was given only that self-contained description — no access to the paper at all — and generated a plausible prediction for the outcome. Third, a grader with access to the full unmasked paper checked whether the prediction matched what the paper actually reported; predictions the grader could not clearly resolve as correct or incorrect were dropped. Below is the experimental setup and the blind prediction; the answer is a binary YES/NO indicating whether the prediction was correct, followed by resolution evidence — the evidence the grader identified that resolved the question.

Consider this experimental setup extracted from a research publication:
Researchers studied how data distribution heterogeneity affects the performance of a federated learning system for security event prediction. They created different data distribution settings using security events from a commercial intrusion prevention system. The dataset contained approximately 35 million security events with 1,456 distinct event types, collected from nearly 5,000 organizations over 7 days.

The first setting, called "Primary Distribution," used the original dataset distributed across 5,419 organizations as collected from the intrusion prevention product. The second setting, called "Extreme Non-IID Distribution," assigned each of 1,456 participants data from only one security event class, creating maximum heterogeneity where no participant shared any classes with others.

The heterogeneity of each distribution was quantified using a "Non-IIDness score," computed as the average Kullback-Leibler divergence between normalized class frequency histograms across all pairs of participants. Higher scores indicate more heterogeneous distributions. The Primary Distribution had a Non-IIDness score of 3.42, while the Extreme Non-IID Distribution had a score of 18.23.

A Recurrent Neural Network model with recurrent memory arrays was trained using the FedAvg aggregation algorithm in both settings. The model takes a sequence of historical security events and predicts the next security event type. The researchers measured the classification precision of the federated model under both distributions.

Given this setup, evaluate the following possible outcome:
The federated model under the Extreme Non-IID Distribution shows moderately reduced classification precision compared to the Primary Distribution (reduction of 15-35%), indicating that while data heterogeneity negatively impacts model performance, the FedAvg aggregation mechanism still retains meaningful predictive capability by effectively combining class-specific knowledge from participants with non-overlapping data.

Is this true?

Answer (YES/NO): YES